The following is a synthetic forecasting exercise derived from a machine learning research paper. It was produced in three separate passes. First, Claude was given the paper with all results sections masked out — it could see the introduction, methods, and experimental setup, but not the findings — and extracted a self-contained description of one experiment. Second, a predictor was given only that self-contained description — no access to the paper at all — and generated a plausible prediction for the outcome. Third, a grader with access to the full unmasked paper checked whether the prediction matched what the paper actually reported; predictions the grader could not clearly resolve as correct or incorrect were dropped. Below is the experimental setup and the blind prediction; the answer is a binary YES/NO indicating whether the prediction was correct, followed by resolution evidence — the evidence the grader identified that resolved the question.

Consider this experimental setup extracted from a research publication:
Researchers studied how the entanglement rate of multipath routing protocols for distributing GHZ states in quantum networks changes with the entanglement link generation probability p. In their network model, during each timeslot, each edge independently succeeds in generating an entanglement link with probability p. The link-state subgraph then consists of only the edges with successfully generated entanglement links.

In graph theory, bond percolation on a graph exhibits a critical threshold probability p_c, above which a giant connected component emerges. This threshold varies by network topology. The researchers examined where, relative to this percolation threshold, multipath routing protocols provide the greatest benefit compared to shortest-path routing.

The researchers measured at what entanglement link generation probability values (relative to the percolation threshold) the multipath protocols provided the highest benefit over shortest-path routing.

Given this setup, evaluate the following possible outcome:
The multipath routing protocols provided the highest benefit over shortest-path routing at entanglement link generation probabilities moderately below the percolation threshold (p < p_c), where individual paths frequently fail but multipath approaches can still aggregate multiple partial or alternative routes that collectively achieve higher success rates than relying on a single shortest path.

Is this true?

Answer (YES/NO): NO